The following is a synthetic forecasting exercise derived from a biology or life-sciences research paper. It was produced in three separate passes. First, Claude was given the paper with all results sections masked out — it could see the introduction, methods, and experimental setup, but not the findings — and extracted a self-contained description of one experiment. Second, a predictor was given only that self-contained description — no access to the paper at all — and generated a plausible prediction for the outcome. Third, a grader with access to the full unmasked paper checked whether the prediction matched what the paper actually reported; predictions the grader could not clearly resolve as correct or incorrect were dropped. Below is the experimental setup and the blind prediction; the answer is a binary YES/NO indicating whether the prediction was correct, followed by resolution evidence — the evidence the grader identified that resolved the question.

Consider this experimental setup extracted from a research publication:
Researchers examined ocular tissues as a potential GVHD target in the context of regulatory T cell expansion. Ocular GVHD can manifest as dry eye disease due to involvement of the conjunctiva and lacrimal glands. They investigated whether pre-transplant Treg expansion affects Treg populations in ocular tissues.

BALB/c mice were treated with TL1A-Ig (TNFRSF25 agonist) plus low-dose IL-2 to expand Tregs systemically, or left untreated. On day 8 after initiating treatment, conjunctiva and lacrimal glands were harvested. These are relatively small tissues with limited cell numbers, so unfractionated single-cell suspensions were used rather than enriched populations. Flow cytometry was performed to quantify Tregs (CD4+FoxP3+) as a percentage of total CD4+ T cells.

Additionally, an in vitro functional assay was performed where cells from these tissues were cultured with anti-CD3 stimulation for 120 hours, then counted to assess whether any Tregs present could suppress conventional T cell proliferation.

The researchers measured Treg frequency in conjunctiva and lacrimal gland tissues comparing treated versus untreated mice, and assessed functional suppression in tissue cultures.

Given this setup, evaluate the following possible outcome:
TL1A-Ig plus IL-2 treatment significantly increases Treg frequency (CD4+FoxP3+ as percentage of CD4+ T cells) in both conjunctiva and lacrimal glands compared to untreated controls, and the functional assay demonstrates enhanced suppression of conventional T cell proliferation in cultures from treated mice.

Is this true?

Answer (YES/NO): YES